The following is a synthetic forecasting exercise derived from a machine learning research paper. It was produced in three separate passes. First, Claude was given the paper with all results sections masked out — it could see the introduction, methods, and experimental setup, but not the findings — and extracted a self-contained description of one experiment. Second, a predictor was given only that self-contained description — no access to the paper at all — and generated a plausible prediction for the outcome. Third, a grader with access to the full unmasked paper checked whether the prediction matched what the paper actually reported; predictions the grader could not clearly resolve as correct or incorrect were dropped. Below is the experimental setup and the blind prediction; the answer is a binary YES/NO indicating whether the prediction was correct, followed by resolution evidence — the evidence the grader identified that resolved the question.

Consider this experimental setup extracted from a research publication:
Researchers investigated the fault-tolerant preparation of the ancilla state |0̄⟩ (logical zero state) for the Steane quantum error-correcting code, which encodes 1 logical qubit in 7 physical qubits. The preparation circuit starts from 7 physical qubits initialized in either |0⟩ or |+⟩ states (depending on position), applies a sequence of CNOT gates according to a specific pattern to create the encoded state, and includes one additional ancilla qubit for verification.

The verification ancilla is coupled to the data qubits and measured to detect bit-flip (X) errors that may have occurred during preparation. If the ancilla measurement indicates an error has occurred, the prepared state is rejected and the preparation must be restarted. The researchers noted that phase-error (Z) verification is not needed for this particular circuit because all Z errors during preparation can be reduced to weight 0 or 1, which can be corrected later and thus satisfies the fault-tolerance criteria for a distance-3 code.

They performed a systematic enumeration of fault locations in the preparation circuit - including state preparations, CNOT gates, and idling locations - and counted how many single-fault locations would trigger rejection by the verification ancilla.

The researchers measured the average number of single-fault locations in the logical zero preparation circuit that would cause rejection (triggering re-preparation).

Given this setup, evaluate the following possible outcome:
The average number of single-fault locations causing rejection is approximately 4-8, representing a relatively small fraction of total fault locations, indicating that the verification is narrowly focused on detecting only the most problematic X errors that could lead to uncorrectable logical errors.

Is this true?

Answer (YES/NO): NO